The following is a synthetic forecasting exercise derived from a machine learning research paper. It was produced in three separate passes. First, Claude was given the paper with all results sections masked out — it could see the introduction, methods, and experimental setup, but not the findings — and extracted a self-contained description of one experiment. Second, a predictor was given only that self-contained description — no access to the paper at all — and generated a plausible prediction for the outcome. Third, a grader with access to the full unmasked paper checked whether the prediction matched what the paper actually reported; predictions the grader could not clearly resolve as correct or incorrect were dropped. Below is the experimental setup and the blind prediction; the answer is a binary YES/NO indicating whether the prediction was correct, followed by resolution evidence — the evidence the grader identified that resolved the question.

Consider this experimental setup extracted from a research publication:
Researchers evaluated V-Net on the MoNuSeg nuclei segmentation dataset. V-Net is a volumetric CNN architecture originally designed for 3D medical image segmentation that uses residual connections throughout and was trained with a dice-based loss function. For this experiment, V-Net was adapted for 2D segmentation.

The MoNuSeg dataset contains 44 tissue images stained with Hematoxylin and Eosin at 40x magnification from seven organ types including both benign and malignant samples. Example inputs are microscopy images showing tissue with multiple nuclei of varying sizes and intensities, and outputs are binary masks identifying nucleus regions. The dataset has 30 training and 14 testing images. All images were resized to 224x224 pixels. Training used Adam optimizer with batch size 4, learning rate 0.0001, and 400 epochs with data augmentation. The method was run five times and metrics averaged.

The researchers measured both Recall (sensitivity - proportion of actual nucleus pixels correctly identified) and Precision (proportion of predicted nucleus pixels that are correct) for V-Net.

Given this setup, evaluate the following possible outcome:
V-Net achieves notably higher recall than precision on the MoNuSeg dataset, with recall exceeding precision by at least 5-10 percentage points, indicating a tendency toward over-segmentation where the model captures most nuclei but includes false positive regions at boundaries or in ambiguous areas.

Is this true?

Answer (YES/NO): YES